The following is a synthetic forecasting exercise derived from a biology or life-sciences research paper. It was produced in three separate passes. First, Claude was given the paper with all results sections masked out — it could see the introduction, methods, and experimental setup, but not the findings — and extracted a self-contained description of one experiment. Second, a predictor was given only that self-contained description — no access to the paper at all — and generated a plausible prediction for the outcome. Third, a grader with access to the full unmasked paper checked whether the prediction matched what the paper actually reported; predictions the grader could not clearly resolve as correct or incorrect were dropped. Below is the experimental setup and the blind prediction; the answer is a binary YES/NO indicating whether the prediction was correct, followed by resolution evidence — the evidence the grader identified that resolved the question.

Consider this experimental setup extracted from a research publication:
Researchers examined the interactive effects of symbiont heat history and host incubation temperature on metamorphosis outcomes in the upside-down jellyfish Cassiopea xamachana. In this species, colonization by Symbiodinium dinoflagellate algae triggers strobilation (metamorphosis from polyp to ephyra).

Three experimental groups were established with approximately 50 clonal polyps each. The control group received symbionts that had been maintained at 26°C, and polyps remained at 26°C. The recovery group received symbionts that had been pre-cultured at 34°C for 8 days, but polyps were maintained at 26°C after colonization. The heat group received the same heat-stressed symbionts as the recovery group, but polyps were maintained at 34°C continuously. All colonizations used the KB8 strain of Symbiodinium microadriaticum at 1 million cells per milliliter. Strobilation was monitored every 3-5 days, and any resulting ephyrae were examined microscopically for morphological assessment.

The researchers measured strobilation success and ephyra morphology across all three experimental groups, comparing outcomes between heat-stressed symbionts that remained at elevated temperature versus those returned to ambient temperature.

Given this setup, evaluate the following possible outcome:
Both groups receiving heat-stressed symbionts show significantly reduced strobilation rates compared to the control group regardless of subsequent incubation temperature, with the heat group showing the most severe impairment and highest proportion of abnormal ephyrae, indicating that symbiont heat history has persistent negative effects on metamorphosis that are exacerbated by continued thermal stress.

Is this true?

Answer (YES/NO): NO